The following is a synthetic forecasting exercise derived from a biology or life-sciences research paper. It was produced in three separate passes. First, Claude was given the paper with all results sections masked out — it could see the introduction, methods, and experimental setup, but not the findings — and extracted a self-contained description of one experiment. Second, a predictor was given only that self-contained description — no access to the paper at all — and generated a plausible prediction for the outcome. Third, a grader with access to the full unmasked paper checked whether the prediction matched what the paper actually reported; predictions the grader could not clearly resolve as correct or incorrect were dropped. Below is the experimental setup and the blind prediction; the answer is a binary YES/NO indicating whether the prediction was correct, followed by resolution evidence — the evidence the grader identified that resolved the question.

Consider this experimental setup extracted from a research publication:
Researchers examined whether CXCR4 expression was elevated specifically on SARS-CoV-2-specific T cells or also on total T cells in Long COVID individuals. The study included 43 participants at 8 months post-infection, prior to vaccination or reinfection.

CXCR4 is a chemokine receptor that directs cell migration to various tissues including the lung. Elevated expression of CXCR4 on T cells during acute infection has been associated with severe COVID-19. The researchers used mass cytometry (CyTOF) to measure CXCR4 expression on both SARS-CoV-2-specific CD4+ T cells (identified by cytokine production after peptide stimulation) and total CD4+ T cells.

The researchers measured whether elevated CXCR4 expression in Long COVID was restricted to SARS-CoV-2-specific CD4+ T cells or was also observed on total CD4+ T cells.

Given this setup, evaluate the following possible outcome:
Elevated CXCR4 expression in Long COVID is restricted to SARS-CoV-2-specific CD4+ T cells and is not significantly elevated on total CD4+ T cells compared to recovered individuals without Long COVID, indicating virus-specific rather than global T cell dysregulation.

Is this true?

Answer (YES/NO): NO